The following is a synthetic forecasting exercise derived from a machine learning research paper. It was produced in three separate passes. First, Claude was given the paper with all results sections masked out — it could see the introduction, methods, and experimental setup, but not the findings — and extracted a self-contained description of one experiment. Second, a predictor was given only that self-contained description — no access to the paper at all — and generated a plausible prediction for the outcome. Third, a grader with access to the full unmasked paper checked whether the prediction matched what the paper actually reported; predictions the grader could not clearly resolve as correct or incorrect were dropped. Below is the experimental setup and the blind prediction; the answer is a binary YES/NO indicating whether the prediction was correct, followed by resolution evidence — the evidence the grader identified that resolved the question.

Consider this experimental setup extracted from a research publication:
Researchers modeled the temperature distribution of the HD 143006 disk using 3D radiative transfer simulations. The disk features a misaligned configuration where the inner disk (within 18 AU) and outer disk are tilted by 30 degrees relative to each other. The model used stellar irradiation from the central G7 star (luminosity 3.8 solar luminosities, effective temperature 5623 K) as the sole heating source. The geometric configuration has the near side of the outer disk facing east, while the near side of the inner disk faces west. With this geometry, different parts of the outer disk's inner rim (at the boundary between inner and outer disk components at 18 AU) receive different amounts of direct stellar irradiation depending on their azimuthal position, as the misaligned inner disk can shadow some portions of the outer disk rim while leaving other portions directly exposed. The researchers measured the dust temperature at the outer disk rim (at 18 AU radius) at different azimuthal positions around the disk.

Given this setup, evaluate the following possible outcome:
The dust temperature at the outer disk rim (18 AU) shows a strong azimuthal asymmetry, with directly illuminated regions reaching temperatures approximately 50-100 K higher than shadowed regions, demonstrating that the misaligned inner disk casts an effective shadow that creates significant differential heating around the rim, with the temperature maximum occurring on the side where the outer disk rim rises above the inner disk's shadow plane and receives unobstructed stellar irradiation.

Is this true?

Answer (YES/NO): YES